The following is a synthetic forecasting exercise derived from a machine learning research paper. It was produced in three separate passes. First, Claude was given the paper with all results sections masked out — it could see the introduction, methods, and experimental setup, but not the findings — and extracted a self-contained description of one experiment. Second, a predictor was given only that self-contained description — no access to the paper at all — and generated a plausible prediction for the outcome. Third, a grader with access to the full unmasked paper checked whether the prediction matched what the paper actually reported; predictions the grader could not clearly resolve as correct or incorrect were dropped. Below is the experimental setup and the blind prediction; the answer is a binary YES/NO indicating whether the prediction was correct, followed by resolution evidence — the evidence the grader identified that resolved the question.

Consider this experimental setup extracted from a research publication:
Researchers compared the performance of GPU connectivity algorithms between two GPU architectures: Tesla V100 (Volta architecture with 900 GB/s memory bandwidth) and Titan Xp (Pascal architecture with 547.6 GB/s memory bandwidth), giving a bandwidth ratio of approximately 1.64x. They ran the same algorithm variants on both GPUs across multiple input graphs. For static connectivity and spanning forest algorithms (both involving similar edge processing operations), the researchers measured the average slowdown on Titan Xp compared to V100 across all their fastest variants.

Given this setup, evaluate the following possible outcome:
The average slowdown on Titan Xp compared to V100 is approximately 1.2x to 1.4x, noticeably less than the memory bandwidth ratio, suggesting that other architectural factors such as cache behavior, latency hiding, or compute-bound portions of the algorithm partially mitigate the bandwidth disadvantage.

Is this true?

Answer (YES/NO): NO